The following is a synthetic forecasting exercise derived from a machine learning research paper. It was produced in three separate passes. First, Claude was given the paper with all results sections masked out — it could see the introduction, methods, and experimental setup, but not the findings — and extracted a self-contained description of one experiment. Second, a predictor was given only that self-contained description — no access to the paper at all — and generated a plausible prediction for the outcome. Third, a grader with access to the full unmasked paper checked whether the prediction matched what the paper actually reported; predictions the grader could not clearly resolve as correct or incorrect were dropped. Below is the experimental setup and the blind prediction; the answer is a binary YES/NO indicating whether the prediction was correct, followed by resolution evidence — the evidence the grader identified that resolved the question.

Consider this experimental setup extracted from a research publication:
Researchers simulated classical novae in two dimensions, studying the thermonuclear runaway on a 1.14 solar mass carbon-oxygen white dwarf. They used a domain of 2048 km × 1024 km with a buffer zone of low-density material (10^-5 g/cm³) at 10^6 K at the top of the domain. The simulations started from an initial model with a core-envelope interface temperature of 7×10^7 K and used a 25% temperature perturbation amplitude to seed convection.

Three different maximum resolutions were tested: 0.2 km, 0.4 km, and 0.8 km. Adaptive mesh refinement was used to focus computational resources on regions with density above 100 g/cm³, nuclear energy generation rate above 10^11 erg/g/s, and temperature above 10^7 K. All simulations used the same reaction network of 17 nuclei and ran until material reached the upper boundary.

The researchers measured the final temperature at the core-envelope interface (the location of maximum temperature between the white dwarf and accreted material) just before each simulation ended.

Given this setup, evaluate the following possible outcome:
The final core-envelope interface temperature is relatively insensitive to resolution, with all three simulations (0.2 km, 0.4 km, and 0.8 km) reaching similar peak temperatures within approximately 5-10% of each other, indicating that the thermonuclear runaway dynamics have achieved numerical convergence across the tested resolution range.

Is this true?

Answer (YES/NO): NO